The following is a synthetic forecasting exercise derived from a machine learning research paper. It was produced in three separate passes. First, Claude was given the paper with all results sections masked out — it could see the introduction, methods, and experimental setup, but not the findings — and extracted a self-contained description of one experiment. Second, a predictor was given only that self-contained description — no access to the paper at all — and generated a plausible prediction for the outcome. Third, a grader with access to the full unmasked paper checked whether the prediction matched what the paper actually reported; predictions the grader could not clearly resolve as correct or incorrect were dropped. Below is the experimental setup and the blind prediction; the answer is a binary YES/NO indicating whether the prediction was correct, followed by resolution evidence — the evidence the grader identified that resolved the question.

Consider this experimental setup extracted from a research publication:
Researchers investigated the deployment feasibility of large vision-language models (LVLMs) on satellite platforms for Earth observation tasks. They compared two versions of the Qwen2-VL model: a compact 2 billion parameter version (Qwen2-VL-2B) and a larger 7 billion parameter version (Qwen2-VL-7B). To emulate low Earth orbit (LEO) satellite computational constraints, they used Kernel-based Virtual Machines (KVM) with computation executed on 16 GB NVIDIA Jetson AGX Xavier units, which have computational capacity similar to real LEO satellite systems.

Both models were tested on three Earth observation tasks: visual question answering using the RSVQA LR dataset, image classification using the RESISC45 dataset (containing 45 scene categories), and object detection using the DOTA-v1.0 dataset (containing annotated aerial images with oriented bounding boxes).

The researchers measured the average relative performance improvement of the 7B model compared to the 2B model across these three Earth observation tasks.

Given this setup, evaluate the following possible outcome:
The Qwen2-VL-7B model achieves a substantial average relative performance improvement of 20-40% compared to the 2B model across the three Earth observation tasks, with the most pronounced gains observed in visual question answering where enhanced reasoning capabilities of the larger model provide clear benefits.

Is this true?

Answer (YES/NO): NO